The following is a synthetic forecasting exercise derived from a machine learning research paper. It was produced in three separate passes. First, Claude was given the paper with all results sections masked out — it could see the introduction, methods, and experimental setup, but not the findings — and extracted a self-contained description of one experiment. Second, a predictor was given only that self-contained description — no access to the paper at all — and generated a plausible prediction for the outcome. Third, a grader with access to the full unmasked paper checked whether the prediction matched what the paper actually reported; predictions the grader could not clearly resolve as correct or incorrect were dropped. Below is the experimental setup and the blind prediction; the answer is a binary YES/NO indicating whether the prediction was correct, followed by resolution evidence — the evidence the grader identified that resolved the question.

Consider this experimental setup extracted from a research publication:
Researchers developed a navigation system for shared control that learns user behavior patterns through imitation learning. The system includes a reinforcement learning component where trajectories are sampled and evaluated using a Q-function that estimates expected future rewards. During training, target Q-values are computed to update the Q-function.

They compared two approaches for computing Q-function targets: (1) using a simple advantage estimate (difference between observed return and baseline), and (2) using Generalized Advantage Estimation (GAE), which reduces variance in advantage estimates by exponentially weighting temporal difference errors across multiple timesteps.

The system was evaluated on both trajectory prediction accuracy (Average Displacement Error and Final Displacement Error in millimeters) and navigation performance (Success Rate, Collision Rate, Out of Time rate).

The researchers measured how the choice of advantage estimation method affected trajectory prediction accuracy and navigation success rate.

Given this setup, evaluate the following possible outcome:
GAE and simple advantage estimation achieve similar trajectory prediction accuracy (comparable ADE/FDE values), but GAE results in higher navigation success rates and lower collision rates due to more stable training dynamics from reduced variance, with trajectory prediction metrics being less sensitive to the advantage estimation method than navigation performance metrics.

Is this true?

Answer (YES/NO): NO